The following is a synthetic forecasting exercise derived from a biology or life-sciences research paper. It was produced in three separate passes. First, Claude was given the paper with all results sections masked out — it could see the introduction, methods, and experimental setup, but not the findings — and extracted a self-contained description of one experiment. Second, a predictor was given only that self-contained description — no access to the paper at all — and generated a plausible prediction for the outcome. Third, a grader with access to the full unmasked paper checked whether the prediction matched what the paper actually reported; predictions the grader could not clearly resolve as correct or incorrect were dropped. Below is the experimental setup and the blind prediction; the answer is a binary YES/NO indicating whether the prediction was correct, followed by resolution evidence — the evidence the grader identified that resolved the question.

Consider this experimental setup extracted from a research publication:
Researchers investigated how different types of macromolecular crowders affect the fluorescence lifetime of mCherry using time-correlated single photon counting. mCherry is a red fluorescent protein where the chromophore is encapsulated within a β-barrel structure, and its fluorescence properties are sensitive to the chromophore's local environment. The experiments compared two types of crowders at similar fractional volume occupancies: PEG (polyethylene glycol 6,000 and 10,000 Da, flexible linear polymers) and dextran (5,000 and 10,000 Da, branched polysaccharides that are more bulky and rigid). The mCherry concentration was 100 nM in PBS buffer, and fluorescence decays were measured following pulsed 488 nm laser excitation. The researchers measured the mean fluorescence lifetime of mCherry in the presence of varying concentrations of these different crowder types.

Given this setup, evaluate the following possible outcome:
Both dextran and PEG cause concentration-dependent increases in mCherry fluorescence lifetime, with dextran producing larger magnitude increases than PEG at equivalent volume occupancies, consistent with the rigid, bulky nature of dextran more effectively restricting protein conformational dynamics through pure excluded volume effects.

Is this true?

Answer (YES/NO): NO